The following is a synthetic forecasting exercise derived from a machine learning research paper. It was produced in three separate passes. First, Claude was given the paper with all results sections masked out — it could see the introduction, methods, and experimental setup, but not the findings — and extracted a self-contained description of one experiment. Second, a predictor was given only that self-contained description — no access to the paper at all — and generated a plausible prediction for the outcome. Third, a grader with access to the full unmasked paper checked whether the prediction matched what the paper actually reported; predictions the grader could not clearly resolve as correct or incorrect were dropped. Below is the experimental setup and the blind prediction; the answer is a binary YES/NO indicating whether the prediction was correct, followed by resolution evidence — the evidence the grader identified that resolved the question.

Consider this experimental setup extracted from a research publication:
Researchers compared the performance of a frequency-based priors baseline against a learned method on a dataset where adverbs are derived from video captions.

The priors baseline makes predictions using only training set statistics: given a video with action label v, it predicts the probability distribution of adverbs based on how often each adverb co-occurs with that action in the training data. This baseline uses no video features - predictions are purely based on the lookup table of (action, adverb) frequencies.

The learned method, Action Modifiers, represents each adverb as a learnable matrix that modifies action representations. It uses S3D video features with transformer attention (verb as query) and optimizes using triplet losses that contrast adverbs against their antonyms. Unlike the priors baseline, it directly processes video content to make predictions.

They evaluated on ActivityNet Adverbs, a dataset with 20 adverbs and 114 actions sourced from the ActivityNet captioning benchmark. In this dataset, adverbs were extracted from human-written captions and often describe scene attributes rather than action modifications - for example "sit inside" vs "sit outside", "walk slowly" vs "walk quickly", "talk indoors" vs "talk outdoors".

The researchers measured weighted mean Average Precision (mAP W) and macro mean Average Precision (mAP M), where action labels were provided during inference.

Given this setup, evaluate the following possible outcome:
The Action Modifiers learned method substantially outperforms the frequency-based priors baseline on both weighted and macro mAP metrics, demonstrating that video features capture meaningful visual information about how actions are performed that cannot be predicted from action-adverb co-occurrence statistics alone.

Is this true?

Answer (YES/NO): NO